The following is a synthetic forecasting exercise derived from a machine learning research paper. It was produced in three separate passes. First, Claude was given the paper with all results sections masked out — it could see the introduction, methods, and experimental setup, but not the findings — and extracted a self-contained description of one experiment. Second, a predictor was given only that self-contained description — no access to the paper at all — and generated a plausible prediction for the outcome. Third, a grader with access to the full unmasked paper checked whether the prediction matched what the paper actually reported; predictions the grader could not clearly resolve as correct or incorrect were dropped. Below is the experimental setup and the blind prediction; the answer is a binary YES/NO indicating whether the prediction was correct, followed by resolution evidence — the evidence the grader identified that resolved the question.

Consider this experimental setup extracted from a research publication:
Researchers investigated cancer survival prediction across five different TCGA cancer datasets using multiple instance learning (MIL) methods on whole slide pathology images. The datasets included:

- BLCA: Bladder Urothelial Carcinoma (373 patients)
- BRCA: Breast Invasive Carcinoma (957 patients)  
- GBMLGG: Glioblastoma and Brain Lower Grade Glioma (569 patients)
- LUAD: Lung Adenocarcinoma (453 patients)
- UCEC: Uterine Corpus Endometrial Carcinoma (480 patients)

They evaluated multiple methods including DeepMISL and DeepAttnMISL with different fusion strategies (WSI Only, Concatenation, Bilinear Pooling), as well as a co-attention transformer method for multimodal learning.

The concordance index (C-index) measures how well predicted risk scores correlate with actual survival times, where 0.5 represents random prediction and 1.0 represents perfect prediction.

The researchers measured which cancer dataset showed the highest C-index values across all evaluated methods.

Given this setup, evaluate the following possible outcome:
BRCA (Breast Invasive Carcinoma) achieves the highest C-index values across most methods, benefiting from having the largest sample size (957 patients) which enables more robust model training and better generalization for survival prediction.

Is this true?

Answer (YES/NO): NO